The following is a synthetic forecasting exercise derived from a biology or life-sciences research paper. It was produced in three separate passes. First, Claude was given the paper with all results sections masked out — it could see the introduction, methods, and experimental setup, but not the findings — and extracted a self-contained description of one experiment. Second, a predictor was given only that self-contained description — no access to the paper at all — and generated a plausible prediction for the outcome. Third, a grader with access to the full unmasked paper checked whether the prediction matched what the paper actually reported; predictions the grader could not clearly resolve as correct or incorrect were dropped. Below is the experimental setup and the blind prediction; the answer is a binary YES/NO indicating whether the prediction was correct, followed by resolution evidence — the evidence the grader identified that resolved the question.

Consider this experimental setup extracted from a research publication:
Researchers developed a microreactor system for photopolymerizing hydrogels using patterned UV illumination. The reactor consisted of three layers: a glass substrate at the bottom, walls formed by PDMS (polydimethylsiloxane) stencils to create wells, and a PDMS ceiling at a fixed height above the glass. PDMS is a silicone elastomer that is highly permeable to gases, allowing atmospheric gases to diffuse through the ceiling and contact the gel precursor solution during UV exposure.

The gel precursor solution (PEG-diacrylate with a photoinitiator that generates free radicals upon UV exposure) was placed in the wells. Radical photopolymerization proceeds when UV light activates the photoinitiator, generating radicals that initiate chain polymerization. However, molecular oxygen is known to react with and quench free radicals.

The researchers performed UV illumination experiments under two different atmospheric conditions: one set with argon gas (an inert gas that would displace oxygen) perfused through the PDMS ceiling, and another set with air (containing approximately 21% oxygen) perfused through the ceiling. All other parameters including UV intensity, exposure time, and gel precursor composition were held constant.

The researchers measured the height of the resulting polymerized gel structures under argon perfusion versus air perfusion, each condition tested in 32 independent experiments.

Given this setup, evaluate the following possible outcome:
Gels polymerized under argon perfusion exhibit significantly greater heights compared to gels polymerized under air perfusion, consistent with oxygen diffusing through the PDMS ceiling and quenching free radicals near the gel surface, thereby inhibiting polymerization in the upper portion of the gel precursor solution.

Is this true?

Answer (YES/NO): YES